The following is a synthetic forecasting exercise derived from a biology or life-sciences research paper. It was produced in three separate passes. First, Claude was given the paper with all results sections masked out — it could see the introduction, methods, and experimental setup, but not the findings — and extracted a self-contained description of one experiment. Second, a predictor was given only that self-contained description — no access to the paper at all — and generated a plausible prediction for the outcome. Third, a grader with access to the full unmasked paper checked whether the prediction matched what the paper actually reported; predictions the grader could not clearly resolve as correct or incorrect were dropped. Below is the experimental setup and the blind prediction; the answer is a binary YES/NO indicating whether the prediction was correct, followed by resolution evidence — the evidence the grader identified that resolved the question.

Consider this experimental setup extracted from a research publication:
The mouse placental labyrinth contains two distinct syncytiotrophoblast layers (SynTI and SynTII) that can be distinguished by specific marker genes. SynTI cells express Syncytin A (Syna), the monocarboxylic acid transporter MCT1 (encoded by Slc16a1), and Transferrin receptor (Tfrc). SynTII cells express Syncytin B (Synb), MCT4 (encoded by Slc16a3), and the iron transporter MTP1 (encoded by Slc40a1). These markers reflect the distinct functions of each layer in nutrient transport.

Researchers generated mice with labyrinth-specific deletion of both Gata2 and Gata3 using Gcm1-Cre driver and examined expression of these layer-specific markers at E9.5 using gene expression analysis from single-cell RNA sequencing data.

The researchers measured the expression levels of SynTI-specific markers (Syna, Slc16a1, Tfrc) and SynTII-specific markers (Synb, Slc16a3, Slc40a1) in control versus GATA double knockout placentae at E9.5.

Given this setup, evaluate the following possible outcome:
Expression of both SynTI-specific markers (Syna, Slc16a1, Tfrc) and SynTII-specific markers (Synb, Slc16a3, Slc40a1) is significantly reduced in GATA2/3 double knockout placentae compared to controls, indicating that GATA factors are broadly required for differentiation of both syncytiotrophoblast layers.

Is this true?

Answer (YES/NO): YES